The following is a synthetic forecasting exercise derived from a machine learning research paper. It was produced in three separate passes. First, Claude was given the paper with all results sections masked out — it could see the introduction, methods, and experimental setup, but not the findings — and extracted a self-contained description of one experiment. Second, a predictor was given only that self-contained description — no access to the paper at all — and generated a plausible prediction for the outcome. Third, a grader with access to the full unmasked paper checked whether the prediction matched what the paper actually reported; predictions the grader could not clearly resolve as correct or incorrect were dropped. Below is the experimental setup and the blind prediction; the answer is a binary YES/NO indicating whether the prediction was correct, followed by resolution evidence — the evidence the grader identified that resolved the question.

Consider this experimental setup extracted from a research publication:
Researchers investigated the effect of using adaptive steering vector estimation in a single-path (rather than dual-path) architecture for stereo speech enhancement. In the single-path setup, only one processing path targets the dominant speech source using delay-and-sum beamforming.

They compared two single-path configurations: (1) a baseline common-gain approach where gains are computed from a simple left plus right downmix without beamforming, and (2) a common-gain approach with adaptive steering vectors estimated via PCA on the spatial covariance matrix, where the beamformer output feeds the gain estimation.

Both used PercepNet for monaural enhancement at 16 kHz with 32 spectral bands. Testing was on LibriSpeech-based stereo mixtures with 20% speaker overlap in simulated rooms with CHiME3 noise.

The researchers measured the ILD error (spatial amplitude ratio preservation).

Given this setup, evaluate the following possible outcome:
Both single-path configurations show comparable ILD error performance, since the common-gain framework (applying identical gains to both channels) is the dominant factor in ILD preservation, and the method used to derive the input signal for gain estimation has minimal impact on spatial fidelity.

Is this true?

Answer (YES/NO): NO